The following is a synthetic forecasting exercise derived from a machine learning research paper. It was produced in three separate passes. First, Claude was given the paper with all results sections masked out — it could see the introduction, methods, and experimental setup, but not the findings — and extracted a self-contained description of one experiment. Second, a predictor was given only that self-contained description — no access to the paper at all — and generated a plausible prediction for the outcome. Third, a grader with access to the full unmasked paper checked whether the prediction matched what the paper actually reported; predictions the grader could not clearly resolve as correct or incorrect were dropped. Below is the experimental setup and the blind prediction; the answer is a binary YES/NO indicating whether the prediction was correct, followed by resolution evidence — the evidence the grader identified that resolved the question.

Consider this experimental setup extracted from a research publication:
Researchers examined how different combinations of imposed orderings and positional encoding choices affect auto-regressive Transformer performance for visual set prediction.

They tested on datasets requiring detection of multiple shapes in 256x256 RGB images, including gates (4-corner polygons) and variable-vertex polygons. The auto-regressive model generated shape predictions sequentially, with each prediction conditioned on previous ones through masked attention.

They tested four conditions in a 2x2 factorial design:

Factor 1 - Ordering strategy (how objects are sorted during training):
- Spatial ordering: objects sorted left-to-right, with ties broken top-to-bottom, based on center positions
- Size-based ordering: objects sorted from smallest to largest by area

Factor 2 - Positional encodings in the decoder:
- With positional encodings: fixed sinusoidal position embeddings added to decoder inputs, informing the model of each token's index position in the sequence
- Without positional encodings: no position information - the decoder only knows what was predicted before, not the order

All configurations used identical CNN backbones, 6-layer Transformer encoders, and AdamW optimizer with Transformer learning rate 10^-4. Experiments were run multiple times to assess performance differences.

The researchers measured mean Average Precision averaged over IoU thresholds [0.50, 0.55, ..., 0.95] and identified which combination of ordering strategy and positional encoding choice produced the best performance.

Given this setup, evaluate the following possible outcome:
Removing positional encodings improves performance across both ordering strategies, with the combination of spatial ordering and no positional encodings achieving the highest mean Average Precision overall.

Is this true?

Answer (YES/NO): YES